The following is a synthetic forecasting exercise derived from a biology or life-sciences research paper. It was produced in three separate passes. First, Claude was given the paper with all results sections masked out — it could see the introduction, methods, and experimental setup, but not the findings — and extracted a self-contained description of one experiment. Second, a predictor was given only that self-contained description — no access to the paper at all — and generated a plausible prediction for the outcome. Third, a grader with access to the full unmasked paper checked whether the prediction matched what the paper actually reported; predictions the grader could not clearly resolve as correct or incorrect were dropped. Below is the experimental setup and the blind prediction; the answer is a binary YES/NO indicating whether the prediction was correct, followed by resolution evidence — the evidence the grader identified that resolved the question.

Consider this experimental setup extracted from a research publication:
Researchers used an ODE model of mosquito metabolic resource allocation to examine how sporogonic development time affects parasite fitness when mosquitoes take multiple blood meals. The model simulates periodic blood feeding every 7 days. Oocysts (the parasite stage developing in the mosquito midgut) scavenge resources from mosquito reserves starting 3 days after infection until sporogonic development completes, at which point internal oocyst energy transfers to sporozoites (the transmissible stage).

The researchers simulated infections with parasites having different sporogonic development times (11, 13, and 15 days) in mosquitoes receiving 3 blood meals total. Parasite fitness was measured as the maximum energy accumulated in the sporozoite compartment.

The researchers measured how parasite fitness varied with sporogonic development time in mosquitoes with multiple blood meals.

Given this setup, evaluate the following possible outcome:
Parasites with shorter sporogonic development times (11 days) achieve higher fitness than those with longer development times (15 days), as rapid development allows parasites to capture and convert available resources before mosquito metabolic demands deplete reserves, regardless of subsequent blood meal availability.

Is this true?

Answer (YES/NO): NO